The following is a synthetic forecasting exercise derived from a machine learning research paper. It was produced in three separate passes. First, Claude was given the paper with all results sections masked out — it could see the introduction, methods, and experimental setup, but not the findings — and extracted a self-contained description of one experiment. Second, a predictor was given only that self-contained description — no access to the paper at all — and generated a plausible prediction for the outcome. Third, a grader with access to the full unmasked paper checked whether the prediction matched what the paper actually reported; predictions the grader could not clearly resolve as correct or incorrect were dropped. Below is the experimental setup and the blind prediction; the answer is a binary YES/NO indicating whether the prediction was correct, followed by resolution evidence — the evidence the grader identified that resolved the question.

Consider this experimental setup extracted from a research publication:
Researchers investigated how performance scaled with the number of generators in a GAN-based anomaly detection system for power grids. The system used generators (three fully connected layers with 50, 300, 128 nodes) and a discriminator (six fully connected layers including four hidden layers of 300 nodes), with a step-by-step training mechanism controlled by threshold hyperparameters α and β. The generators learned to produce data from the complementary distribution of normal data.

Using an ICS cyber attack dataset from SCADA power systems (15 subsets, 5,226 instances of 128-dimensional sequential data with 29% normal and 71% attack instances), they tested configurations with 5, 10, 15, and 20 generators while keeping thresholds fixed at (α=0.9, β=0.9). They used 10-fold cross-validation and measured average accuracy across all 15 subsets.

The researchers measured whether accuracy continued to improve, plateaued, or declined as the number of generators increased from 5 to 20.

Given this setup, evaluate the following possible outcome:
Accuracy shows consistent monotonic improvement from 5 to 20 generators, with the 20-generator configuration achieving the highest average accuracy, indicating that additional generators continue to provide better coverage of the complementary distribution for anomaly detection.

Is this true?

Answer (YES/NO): NO